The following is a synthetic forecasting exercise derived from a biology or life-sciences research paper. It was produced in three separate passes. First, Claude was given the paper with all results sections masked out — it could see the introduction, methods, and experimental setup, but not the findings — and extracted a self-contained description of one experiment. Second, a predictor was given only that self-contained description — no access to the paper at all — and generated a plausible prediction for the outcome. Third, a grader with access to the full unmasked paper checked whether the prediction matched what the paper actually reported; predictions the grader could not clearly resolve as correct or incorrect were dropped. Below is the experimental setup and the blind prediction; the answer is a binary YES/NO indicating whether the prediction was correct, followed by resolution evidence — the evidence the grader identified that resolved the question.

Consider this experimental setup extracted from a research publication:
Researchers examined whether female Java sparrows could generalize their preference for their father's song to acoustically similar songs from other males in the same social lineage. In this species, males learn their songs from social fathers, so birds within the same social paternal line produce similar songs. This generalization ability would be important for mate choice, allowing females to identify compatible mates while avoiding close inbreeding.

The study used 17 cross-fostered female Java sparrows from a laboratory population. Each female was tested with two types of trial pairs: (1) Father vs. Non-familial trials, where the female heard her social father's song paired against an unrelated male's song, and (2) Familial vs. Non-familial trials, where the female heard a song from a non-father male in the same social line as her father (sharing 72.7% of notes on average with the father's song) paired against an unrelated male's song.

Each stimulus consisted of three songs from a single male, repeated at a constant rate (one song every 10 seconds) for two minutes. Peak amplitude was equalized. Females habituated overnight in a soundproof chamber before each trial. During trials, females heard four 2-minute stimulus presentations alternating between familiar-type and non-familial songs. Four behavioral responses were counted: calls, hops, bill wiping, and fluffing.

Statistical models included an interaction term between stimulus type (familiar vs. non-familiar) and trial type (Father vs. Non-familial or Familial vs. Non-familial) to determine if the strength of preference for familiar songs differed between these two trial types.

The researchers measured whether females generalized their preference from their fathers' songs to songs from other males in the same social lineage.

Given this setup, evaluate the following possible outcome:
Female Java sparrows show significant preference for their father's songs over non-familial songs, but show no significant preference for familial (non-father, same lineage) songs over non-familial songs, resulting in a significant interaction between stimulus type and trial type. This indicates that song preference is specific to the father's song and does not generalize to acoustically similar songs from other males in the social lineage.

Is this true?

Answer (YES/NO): YES